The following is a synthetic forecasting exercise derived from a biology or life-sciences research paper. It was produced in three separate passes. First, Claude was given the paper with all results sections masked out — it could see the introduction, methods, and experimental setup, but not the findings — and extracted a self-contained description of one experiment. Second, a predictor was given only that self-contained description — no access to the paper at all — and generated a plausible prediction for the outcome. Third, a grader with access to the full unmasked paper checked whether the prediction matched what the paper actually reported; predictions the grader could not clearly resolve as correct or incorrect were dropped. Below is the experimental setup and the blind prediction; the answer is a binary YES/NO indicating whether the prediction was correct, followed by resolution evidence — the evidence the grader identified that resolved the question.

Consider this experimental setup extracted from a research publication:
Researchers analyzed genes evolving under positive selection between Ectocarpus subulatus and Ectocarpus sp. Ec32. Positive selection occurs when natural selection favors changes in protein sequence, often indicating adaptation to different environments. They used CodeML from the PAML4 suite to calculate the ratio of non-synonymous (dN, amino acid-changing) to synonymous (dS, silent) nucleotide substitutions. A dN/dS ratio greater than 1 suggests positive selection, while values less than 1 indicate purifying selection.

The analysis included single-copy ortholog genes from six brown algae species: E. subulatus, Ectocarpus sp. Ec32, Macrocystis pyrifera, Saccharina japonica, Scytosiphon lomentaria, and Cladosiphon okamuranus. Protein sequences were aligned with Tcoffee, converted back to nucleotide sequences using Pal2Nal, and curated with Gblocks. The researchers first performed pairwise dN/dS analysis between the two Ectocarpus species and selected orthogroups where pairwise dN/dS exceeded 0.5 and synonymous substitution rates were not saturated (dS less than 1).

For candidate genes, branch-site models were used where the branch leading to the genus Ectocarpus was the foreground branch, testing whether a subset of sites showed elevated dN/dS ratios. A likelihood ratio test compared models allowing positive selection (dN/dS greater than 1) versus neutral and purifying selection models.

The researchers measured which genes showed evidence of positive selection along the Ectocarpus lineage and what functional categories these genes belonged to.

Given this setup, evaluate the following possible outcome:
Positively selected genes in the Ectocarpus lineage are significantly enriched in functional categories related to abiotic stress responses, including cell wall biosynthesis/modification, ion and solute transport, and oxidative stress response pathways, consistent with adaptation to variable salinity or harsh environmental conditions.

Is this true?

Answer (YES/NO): NO